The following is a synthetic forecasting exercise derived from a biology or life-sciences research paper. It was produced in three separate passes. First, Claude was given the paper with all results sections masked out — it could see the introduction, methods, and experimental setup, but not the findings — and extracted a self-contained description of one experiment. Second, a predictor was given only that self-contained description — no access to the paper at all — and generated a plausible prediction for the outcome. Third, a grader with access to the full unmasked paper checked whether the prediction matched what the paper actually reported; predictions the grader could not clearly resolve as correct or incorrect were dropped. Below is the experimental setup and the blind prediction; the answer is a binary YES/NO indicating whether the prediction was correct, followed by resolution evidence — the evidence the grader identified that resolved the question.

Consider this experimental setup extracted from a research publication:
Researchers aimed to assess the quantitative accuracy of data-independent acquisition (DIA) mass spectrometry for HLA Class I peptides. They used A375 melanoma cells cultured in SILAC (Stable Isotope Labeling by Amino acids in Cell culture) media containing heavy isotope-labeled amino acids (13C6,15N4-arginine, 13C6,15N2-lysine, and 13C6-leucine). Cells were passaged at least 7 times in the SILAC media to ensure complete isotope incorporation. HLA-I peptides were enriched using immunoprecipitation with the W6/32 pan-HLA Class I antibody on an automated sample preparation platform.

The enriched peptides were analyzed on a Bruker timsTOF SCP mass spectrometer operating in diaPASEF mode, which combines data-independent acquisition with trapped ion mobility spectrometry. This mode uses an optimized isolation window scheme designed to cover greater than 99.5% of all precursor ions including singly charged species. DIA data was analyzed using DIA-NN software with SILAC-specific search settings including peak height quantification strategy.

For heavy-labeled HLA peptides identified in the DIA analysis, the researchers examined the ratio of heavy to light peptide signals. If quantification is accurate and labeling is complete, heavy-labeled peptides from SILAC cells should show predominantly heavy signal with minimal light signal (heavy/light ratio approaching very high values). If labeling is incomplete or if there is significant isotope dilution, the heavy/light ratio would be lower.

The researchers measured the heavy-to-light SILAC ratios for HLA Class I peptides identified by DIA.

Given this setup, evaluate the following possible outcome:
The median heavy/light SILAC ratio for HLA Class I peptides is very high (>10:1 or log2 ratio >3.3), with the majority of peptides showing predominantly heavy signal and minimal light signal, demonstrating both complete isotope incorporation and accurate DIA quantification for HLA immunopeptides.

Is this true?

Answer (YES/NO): NO